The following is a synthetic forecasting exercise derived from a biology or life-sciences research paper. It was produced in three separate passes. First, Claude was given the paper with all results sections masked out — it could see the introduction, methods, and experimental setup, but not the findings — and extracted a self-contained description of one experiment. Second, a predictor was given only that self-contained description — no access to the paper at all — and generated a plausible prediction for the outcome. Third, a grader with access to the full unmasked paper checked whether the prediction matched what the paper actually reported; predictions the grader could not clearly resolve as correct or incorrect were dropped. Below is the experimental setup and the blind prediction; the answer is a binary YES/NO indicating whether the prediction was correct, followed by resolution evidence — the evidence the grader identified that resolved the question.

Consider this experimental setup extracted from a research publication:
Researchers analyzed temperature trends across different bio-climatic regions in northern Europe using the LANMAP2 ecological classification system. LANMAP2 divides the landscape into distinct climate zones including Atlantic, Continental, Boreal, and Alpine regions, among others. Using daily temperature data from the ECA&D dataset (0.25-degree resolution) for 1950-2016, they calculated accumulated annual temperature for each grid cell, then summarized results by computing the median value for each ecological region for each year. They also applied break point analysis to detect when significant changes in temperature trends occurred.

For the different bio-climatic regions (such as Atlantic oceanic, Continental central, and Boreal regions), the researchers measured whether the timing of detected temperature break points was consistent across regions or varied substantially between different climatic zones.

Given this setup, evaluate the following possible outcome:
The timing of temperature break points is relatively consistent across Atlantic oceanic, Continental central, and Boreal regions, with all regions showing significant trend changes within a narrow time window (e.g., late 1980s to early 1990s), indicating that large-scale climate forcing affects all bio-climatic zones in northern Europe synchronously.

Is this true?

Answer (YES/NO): YES